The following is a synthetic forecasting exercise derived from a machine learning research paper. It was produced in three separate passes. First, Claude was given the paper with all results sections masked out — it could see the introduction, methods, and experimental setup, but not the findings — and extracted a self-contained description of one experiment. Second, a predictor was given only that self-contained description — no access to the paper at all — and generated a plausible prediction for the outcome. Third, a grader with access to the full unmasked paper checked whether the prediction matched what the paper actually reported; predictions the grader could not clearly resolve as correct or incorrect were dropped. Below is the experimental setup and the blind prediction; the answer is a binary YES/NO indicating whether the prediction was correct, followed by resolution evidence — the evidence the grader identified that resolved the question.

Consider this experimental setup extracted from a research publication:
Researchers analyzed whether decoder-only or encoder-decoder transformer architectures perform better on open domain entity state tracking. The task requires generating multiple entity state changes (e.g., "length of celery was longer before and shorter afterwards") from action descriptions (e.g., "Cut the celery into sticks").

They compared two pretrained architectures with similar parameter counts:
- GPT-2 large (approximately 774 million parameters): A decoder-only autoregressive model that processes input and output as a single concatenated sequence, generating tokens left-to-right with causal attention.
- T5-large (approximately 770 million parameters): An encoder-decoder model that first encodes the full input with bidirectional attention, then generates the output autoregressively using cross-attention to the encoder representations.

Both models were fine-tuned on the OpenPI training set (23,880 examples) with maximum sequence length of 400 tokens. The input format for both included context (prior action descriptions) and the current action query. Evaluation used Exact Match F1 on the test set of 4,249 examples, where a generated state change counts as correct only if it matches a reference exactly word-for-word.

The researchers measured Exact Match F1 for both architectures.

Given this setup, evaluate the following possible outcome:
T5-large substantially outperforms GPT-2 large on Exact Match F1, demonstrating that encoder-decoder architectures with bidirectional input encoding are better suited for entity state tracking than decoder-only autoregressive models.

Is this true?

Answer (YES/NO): NO